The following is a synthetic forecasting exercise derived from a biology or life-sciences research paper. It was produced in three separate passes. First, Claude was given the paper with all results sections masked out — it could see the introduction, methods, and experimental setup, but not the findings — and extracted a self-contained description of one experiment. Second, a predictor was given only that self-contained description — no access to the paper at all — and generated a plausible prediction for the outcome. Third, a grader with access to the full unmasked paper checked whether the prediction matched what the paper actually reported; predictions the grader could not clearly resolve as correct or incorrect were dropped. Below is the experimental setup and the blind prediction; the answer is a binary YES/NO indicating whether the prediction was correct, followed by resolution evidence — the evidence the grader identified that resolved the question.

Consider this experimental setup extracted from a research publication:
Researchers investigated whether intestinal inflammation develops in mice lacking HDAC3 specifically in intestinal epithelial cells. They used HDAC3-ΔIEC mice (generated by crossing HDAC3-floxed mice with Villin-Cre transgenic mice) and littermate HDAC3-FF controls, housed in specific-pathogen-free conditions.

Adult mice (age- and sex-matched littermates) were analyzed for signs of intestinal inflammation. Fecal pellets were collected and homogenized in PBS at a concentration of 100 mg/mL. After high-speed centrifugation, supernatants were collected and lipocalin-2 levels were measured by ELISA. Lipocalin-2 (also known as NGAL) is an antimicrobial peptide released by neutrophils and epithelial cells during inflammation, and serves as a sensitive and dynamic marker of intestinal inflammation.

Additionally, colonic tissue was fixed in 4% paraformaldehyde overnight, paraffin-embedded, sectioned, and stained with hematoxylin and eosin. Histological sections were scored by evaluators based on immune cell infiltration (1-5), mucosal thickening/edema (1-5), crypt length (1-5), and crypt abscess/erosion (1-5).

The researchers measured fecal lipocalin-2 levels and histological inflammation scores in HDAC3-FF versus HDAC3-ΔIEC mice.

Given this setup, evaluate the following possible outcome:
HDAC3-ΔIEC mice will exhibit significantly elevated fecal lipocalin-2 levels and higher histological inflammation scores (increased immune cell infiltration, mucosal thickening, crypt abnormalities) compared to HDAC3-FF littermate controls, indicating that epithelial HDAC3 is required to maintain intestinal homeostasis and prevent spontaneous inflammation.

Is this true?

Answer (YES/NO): YES